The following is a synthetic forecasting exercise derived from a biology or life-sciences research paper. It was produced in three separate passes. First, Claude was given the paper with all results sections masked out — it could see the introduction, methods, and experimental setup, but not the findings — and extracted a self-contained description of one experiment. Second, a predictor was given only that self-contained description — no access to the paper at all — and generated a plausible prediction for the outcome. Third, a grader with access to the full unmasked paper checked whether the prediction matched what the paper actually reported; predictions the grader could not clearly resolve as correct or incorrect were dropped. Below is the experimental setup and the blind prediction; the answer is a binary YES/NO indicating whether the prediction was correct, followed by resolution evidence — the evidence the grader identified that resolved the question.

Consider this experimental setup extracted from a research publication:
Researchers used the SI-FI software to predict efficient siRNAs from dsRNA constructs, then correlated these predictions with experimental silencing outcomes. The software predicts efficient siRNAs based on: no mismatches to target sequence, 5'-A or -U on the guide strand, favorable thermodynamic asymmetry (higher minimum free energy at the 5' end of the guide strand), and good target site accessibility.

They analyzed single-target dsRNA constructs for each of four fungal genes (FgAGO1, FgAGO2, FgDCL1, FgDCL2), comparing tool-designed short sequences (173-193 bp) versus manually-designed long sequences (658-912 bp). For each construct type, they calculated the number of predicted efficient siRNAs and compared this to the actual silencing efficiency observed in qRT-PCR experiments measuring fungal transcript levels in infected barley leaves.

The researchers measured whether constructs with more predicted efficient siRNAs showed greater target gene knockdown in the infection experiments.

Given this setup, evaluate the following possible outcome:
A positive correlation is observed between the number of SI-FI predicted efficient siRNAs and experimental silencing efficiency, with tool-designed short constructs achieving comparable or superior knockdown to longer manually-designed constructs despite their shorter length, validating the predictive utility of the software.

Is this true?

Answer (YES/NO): NO